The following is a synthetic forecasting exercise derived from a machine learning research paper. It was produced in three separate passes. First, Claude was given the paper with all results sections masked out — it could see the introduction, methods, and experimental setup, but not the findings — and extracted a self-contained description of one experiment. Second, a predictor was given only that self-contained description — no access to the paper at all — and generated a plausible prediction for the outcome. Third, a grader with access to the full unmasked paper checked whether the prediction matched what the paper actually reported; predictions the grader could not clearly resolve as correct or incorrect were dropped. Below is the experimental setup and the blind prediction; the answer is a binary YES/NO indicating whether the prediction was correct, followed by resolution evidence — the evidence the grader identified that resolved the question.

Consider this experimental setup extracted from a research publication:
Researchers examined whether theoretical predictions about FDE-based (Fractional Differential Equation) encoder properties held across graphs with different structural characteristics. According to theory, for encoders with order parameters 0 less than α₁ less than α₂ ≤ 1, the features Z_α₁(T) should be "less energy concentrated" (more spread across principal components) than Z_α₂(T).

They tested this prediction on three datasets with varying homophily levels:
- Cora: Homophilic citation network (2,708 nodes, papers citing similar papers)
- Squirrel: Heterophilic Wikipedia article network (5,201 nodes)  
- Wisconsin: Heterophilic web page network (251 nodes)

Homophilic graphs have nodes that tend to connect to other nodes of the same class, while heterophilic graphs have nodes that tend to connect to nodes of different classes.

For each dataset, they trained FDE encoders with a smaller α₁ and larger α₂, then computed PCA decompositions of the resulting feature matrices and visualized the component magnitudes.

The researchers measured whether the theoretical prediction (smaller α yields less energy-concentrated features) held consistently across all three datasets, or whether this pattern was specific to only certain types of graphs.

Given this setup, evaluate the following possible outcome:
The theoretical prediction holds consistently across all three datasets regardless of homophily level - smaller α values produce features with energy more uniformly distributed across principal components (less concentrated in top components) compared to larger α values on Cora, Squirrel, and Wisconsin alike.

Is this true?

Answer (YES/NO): YES